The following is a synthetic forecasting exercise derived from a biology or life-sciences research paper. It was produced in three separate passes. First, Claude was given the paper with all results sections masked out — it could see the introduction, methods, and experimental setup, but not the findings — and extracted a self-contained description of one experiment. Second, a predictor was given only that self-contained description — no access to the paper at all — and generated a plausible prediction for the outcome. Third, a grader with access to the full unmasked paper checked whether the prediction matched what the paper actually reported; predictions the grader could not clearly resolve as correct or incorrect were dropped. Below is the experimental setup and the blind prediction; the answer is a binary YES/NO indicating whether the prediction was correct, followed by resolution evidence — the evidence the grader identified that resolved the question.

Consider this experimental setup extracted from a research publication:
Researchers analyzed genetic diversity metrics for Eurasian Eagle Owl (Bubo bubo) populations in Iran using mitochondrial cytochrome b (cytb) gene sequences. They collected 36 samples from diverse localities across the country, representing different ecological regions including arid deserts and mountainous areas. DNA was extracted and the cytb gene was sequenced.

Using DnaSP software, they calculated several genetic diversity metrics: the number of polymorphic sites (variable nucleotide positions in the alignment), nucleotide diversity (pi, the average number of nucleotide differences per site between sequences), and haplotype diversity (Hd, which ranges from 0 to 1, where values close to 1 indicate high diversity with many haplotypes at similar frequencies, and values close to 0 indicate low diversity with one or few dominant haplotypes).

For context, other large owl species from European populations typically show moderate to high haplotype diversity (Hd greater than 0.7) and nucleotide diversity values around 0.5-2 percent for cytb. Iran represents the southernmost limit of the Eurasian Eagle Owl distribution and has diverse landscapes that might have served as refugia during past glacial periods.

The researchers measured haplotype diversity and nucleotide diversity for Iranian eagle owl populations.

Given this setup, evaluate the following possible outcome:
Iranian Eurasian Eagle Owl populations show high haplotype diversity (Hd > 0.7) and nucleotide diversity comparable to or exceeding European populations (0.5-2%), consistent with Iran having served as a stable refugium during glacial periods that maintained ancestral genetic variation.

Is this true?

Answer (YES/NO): NO